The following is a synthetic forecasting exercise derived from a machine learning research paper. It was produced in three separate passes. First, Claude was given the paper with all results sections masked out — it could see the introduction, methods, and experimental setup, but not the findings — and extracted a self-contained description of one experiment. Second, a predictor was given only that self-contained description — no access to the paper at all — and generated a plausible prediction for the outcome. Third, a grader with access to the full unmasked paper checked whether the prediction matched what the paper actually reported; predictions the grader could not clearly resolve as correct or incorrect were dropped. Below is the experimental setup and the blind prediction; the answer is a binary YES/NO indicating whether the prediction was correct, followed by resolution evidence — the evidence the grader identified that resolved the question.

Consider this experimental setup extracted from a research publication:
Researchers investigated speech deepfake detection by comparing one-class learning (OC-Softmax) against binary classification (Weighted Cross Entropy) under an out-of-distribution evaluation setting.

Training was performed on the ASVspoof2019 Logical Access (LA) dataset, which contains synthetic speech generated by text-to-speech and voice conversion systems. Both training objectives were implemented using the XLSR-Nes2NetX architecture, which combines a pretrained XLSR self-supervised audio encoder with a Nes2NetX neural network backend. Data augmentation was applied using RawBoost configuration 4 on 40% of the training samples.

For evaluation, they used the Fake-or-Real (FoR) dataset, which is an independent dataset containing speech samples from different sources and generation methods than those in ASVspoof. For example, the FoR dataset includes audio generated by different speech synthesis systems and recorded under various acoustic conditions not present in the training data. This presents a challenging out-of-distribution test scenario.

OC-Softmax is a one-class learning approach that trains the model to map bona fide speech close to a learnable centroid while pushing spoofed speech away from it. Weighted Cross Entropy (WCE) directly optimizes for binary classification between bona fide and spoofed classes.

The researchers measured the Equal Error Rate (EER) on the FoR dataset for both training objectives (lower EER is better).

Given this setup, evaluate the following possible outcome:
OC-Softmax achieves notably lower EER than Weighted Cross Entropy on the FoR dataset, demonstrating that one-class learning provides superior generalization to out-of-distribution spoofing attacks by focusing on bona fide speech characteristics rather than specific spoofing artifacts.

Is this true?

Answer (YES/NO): YES